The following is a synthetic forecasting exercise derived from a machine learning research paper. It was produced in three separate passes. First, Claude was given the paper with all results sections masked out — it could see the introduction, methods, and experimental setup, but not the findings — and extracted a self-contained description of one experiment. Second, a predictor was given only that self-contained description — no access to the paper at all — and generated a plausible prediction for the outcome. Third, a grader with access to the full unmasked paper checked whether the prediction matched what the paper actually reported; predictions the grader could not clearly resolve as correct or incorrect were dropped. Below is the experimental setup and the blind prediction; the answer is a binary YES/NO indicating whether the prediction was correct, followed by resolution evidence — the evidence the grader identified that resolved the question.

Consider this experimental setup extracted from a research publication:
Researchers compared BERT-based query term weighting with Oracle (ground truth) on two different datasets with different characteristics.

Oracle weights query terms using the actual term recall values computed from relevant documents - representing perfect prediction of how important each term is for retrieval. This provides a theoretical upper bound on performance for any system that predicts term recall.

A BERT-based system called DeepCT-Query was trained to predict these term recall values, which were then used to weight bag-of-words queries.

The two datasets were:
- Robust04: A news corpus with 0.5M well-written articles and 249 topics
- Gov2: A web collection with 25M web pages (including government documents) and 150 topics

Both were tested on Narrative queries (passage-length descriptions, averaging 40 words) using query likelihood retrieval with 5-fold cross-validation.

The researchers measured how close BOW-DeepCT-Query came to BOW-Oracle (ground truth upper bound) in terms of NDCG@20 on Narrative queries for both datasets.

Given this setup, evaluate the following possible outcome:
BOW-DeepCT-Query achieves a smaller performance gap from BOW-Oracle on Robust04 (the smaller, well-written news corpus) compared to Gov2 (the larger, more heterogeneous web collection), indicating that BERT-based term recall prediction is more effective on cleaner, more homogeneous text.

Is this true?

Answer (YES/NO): NO